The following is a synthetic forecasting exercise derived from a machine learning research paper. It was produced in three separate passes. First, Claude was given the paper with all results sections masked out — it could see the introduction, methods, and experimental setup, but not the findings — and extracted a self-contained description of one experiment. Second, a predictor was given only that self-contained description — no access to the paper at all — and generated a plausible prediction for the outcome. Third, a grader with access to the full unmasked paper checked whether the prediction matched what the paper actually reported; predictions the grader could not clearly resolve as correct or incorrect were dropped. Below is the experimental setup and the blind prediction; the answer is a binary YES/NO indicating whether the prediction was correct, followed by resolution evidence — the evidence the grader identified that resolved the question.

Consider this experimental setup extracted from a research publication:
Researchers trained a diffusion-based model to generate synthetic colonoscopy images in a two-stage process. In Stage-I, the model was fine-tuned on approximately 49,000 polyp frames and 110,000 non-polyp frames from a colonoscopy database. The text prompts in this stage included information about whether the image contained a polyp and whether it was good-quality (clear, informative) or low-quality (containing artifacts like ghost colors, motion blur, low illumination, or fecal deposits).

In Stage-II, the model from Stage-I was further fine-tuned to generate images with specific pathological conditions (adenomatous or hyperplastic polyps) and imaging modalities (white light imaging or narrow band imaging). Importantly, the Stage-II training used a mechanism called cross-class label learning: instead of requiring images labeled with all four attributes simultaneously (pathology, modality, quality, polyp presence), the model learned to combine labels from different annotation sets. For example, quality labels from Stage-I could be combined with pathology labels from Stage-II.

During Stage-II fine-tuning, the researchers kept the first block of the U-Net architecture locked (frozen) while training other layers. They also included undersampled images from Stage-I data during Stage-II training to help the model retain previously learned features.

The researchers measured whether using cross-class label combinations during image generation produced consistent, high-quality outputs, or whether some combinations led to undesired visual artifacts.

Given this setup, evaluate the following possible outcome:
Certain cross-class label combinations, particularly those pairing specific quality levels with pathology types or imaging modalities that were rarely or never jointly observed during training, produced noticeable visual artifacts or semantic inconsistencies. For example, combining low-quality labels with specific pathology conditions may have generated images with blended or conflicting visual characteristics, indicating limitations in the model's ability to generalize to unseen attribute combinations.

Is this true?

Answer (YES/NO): NO